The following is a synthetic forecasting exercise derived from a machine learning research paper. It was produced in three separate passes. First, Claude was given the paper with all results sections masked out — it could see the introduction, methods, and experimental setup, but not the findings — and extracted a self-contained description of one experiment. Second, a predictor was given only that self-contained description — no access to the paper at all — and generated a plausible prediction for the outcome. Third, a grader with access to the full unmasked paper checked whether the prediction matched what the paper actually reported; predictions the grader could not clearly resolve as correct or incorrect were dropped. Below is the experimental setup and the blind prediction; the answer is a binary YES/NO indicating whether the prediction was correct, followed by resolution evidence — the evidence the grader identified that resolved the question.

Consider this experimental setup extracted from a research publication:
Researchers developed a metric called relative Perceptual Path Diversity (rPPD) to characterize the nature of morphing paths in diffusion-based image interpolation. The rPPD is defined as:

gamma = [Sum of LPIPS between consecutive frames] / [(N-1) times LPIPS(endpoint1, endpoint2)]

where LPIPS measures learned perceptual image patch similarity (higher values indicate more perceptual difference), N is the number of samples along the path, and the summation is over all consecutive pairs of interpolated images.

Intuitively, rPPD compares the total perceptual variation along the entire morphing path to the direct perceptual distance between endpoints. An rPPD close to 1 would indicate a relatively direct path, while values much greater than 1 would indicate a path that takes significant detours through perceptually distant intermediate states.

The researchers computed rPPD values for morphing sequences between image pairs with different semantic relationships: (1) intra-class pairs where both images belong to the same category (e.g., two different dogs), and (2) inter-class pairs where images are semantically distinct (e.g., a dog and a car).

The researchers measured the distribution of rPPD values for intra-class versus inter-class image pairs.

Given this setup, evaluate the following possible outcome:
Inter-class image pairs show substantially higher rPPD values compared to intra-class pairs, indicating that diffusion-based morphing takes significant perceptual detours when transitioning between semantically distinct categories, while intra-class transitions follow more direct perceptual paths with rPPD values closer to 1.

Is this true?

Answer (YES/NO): NO